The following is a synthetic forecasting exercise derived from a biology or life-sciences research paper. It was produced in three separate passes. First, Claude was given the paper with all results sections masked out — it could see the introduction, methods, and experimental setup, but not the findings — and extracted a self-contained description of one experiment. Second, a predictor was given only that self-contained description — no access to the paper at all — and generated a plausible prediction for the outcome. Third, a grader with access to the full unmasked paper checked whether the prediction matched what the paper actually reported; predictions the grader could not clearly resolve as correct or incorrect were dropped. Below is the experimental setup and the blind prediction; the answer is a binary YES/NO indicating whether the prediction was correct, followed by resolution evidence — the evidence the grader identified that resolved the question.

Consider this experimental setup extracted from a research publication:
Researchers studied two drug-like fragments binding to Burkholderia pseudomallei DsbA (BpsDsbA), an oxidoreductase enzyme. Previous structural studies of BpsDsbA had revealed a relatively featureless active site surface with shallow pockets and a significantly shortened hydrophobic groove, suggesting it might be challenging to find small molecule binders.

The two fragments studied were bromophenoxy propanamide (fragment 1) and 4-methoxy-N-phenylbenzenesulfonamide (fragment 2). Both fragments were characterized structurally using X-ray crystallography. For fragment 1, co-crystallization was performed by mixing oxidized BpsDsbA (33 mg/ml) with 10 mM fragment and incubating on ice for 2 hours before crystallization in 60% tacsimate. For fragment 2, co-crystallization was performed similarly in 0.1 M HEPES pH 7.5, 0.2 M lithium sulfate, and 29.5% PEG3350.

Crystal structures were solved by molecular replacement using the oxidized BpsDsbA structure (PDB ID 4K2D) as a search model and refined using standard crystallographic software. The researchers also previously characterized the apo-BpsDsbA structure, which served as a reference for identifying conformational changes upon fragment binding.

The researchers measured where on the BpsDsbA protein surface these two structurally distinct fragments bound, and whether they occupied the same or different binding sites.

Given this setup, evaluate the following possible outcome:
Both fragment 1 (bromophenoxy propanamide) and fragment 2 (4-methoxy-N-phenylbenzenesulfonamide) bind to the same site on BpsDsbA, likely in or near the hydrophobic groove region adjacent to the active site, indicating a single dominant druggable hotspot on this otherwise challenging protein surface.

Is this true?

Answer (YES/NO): YES